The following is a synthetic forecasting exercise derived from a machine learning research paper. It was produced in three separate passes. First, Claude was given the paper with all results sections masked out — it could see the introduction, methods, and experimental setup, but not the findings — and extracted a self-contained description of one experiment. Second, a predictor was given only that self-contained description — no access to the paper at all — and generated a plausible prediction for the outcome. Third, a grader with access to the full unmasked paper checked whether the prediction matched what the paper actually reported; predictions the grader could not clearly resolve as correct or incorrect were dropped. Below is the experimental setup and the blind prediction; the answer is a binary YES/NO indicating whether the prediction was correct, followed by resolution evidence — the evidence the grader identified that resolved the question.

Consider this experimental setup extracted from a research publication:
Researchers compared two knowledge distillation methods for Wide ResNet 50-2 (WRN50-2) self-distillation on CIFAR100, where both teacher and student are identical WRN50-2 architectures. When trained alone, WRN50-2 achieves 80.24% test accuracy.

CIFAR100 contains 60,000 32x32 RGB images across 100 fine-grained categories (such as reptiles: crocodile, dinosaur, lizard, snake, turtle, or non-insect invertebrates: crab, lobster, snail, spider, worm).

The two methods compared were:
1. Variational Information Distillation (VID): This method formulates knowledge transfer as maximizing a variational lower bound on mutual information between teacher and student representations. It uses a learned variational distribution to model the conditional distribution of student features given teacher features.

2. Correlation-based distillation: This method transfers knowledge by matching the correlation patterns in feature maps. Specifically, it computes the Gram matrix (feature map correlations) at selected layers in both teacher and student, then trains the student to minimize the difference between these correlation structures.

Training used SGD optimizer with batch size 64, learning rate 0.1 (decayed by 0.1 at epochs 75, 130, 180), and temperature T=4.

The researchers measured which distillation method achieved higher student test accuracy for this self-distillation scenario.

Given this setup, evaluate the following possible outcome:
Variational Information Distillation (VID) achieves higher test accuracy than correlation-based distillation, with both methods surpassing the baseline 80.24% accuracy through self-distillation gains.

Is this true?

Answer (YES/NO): YES